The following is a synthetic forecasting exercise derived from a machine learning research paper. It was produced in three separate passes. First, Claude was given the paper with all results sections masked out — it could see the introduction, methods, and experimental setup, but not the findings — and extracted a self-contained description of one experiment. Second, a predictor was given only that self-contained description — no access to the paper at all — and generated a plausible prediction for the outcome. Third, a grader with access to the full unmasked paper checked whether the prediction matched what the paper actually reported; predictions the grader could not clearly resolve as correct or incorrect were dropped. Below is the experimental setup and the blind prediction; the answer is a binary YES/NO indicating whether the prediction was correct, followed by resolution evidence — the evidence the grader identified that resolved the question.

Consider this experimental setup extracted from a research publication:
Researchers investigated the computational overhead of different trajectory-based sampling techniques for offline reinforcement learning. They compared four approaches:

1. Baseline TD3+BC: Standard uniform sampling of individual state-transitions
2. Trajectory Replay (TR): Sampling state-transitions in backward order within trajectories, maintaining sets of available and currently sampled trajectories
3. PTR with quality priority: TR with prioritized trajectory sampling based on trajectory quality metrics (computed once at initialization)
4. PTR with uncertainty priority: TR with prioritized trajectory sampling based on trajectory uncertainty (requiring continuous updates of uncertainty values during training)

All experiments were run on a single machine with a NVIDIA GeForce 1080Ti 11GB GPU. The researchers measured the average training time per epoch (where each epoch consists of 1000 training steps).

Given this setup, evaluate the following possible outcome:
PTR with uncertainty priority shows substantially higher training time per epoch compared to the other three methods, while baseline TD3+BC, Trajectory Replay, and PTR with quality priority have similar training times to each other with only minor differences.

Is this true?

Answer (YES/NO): NO